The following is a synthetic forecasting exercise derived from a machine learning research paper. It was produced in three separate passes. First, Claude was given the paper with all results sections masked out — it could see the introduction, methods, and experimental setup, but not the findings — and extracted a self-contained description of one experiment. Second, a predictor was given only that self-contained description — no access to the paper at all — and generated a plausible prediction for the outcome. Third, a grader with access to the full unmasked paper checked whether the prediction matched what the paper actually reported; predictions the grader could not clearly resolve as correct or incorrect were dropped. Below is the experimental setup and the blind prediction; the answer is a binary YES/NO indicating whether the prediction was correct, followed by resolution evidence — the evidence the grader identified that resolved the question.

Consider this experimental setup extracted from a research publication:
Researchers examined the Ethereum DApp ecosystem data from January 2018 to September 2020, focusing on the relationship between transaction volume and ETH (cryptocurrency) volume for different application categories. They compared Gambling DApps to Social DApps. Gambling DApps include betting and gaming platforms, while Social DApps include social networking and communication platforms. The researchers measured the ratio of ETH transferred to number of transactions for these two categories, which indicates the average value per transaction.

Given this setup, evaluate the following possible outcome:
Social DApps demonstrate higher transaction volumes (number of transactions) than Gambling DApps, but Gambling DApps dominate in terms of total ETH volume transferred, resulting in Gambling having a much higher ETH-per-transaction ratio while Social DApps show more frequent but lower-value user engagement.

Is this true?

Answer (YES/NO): NO